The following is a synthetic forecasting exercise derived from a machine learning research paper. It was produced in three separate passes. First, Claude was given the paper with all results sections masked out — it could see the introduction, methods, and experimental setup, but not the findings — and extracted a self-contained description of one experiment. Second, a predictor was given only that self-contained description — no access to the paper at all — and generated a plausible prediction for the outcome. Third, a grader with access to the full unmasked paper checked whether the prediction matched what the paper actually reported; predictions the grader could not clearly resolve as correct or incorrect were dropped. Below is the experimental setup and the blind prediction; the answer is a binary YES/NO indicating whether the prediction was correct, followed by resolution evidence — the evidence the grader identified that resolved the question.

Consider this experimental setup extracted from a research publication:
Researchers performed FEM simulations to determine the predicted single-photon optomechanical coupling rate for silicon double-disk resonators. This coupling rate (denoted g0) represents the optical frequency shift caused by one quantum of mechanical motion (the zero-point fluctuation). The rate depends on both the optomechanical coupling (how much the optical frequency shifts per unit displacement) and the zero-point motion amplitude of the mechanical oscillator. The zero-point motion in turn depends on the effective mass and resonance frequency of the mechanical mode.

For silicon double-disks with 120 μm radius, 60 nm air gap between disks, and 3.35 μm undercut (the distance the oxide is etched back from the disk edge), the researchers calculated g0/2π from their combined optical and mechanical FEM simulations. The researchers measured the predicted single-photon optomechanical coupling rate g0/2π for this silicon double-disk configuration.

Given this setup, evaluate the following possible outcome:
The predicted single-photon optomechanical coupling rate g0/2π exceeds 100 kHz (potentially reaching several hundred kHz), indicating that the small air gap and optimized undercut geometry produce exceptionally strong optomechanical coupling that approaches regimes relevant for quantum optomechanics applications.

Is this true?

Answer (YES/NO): YES